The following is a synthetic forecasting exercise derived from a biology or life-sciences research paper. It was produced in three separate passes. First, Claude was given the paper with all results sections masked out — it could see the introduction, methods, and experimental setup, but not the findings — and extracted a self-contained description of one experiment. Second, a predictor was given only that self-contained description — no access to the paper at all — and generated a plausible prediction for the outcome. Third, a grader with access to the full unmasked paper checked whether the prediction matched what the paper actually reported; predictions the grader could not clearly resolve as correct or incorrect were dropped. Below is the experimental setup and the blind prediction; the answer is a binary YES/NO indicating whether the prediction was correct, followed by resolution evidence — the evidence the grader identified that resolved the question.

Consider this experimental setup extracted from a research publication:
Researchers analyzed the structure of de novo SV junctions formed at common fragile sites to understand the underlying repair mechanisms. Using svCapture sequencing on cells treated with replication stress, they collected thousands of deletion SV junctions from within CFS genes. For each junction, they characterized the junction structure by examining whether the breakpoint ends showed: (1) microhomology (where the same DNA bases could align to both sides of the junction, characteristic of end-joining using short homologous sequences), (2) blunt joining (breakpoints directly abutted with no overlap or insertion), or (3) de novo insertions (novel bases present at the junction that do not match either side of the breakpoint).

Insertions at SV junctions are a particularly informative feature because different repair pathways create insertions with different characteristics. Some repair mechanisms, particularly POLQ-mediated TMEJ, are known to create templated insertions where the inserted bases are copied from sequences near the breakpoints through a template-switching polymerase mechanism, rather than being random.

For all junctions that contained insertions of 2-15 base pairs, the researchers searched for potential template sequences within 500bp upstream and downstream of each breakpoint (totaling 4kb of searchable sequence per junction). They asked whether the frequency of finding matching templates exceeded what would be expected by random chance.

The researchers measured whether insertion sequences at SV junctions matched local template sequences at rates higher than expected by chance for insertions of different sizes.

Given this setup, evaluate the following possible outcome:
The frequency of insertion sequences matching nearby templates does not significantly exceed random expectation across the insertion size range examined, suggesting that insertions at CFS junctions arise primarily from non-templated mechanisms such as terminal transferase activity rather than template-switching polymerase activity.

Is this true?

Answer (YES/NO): NO